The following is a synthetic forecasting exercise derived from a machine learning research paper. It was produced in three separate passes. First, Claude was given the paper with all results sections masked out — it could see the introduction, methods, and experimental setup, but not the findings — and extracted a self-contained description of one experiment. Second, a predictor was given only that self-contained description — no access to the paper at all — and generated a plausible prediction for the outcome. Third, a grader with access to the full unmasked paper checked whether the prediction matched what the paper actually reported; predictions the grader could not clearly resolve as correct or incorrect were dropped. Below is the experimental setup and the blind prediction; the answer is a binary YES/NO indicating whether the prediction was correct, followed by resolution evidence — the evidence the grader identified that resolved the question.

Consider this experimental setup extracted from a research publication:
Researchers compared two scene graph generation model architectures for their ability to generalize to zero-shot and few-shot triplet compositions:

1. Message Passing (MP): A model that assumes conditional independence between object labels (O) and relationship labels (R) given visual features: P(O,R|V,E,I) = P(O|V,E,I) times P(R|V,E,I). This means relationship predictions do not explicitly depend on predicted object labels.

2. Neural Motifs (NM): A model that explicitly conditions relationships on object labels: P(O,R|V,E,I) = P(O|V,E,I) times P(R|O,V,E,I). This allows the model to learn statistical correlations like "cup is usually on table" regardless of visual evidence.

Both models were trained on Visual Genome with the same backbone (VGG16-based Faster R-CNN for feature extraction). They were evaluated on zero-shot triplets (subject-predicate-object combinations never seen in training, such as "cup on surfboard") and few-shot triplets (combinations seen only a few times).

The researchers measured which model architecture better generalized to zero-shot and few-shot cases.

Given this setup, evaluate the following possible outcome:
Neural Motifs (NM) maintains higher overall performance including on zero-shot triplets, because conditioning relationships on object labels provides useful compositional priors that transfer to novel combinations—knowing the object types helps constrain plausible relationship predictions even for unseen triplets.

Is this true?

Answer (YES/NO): NO